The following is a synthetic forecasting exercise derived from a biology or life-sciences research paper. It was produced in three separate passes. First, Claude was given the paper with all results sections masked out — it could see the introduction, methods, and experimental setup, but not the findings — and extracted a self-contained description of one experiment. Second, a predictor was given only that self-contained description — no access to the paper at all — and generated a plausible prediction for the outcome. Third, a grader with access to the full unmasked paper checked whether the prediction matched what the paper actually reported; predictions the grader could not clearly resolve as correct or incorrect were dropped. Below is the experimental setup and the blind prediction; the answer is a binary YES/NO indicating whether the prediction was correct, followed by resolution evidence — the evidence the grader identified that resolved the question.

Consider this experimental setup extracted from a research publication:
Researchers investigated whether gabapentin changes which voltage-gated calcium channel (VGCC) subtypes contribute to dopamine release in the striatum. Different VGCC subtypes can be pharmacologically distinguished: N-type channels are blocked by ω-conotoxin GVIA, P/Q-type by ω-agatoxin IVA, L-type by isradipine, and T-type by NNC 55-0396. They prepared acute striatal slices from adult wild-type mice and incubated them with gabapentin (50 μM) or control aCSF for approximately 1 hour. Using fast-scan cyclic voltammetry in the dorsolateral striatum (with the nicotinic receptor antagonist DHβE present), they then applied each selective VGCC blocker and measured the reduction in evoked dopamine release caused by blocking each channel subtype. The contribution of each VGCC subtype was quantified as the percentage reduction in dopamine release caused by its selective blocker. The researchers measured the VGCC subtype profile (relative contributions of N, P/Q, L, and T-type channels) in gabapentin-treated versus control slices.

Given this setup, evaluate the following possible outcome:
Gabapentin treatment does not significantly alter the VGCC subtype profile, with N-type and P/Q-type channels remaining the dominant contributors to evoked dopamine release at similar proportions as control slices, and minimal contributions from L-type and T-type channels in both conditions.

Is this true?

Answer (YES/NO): NO